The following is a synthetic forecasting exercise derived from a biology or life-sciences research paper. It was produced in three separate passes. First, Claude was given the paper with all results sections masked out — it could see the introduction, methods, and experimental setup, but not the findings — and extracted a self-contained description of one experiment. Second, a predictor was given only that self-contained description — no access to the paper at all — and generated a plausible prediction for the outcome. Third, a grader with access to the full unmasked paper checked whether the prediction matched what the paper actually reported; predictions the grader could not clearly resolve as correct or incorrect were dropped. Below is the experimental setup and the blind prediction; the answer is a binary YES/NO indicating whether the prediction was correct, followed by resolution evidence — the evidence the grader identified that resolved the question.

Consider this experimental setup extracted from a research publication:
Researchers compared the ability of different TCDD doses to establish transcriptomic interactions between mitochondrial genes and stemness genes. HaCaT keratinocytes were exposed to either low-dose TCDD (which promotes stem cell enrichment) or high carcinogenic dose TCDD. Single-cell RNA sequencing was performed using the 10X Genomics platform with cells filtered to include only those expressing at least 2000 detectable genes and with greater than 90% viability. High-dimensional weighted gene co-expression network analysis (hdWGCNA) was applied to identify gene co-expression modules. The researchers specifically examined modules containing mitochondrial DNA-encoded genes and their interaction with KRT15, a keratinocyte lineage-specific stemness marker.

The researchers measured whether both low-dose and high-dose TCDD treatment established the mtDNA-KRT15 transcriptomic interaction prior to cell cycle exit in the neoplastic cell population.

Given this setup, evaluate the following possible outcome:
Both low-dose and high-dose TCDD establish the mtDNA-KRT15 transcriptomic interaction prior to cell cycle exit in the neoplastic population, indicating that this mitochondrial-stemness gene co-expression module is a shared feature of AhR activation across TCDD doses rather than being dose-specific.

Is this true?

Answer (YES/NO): NO